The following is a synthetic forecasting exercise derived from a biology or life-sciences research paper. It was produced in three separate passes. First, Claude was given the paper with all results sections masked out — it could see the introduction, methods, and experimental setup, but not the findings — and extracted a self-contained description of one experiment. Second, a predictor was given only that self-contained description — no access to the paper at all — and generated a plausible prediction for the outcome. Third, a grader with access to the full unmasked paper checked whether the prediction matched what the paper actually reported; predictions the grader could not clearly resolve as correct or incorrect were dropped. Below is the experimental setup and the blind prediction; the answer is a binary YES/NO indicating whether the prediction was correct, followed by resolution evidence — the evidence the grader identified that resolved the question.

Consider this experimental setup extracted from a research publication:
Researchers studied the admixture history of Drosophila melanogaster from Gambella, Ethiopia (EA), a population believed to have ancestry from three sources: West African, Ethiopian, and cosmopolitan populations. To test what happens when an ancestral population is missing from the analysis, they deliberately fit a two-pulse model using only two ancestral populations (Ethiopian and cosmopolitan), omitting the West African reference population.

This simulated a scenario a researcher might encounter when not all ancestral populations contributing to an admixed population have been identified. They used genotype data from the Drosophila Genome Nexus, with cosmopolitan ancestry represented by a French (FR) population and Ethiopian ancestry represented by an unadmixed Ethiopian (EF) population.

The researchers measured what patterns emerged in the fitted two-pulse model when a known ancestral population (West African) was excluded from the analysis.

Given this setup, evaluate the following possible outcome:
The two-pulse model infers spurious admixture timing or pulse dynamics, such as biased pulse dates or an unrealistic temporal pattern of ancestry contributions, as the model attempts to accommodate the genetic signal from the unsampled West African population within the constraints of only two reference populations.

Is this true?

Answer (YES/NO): YES